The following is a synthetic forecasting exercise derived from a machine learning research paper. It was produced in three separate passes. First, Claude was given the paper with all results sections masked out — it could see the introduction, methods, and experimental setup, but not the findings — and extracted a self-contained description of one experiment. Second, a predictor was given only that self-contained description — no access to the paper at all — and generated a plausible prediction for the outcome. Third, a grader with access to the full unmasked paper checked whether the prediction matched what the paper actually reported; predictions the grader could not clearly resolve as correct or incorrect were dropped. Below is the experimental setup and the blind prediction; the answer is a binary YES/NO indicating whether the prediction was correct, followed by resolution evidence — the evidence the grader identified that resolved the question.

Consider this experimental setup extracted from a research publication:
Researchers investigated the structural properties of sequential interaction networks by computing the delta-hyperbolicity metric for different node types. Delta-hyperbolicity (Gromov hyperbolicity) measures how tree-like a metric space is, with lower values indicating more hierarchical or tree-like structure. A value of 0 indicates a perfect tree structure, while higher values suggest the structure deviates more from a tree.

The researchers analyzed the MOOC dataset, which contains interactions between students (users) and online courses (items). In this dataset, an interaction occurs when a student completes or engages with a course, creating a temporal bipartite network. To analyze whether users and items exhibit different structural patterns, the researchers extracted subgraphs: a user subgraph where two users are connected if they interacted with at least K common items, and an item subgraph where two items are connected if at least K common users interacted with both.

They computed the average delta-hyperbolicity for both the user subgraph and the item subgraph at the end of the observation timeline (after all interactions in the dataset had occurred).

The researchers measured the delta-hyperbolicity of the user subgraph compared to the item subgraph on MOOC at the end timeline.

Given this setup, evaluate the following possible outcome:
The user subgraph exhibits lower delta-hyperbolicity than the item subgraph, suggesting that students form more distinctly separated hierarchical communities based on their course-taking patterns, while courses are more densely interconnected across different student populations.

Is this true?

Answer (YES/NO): NO